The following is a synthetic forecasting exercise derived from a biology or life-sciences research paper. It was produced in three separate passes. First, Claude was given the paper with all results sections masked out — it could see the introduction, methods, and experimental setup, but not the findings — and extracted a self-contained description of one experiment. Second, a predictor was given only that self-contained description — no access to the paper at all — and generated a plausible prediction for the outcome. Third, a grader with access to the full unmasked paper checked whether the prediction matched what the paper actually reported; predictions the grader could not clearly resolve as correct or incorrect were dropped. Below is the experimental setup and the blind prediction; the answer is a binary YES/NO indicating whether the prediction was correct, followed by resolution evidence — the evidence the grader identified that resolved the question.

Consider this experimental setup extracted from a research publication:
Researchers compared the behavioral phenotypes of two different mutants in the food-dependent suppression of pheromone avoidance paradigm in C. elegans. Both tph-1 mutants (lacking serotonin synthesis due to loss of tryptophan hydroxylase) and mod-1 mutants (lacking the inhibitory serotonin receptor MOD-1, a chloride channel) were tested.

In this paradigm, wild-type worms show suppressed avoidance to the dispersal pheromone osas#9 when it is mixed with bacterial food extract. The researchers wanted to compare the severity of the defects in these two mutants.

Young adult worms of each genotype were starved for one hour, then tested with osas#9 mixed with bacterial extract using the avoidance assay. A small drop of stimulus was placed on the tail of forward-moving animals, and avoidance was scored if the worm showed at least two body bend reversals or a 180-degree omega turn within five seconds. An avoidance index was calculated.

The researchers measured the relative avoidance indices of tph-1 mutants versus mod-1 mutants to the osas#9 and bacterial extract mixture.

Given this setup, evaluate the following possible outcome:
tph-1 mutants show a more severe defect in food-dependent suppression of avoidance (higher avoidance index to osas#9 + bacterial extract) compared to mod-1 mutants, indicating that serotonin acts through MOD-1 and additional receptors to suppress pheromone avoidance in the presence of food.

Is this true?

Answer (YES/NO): YES